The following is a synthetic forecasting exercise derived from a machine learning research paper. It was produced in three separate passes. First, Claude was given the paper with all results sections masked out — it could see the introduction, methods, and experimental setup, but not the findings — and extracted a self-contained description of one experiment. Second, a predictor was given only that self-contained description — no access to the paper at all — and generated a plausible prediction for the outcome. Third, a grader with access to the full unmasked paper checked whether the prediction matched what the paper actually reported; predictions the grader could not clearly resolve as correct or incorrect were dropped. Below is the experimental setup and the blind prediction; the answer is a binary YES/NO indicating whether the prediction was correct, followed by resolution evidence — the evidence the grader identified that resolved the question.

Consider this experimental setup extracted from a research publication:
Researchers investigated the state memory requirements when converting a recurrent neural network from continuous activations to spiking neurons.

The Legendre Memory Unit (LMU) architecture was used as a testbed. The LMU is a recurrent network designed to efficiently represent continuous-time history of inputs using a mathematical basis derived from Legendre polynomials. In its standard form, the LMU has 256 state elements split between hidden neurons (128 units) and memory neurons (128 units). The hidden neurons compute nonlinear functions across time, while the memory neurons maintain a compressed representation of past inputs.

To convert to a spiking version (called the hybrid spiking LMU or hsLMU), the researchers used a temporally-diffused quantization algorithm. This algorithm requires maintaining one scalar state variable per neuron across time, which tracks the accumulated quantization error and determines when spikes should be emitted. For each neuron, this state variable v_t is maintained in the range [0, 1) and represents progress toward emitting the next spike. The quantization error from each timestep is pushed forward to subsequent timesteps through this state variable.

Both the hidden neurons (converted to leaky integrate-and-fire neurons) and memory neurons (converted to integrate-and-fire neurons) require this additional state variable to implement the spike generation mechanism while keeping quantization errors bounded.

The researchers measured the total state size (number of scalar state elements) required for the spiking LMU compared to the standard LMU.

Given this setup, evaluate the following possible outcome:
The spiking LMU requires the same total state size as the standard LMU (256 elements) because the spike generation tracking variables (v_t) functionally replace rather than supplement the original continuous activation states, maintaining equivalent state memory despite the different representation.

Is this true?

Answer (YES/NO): NO